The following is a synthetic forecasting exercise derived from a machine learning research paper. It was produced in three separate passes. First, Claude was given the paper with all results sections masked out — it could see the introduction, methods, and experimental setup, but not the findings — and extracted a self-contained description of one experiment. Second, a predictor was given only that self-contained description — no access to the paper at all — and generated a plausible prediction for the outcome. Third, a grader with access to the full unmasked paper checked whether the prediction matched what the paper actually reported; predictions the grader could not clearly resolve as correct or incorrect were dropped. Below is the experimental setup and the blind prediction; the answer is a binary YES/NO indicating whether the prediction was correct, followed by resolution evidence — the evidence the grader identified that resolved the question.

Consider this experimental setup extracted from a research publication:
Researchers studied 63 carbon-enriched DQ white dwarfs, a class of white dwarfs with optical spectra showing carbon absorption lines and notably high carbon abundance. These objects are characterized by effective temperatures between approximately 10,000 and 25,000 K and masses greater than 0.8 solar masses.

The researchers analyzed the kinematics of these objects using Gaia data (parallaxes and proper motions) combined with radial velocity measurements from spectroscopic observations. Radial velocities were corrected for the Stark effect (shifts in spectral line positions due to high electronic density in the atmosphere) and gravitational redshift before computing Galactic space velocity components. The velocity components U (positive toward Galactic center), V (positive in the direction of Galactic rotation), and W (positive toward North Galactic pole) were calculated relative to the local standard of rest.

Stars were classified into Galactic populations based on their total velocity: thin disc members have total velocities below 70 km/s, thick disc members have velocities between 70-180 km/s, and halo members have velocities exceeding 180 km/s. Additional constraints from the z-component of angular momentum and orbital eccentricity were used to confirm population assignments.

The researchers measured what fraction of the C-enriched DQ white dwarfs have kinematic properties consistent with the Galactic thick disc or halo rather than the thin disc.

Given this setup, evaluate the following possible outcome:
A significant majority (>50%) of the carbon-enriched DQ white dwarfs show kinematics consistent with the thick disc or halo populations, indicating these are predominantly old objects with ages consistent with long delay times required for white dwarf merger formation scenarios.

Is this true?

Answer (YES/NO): NO